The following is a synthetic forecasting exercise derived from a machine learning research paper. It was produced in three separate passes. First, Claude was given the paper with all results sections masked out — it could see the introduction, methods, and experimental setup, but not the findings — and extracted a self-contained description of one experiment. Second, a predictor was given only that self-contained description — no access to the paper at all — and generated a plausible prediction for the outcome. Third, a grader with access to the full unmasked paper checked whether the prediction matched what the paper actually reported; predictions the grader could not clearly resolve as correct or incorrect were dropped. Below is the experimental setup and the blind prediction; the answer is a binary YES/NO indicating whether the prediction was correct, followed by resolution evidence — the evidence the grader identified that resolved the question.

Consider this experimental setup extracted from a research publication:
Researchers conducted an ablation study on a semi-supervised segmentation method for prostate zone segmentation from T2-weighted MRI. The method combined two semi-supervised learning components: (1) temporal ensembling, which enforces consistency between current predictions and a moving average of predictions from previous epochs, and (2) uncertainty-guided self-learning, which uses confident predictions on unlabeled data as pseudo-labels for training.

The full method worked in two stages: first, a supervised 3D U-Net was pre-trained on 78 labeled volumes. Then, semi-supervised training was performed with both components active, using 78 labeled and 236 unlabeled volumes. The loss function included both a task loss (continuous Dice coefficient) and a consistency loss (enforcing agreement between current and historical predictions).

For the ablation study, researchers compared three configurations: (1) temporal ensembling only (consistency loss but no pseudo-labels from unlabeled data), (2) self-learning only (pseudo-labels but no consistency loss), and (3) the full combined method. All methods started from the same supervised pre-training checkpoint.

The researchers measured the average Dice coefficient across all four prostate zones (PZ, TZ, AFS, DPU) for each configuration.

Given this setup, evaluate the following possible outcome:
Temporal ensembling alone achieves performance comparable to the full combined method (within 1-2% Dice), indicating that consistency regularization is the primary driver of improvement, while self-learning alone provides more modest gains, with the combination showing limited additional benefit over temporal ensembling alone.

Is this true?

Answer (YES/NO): NO